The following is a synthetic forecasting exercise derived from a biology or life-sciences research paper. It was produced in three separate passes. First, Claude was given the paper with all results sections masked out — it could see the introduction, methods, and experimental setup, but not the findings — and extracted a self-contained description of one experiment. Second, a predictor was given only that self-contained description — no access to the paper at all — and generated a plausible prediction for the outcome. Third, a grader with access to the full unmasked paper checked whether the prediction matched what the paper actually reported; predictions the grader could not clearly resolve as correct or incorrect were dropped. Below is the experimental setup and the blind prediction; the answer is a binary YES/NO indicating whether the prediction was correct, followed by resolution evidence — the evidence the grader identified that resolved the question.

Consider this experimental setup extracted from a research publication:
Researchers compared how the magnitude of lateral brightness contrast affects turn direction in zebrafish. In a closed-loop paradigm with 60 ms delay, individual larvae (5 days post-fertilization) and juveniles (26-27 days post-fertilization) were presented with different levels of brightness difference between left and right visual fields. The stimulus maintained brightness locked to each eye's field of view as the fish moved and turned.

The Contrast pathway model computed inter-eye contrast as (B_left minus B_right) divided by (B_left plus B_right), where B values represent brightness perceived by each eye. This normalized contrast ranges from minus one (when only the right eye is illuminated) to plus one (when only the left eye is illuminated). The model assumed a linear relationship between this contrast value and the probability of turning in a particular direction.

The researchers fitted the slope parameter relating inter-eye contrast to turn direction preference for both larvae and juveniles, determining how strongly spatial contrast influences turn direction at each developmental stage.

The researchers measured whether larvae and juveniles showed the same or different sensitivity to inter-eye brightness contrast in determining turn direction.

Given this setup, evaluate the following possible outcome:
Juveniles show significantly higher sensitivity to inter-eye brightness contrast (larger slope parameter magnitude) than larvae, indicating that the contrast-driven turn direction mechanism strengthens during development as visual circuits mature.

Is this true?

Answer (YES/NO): NO